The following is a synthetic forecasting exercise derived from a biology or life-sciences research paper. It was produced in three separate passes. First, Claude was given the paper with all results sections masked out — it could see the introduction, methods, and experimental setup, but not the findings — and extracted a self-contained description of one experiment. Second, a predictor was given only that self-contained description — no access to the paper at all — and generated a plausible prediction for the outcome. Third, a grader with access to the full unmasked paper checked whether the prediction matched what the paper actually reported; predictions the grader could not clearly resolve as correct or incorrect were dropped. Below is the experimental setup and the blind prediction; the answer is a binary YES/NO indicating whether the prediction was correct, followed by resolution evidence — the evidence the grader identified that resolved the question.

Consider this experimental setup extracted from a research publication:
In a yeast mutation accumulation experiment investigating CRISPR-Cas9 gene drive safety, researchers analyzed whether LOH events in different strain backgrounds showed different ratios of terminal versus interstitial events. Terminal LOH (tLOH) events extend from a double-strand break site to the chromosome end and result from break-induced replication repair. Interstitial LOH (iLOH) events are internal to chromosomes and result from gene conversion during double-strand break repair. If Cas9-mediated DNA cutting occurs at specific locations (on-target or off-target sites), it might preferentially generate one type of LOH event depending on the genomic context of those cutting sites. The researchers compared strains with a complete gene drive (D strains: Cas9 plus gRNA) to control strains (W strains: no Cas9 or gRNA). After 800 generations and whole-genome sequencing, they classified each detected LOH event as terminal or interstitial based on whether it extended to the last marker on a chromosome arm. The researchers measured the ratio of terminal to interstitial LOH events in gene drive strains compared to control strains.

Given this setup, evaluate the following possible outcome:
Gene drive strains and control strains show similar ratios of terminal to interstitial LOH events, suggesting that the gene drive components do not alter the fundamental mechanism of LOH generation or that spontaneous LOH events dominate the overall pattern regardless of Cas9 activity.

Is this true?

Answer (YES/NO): YES